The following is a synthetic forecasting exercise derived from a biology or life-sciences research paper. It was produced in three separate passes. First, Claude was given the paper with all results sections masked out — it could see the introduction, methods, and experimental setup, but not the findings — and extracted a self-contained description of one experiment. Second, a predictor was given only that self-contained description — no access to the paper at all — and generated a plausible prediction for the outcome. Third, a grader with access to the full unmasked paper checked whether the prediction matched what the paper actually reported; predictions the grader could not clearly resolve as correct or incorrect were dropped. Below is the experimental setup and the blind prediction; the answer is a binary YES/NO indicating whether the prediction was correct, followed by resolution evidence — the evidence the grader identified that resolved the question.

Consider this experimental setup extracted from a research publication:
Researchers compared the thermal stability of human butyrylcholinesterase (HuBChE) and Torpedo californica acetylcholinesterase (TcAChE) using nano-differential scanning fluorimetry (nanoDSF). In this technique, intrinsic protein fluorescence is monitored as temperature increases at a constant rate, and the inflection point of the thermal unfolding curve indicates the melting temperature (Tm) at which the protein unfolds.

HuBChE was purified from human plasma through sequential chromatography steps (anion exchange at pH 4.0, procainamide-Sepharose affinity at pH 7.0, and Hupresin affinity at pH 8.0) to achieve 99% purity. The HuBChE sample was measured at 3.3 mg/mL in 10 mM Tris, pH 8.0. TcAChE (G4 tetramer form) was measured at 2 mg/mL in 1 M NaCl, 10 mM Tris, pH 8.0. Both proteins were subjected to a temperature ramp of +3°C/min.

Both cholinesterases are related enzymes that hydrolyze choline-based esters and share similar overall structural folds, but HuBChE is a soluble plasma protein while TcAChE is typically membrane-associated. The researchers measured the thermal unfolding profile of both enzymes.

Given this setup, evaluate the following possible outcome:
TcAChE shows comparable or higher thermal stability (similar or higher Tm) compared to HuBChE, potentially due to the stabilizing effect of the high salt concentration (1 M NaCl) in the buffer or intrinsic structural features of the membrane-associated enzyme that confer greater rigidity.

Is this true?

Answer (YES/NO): NO